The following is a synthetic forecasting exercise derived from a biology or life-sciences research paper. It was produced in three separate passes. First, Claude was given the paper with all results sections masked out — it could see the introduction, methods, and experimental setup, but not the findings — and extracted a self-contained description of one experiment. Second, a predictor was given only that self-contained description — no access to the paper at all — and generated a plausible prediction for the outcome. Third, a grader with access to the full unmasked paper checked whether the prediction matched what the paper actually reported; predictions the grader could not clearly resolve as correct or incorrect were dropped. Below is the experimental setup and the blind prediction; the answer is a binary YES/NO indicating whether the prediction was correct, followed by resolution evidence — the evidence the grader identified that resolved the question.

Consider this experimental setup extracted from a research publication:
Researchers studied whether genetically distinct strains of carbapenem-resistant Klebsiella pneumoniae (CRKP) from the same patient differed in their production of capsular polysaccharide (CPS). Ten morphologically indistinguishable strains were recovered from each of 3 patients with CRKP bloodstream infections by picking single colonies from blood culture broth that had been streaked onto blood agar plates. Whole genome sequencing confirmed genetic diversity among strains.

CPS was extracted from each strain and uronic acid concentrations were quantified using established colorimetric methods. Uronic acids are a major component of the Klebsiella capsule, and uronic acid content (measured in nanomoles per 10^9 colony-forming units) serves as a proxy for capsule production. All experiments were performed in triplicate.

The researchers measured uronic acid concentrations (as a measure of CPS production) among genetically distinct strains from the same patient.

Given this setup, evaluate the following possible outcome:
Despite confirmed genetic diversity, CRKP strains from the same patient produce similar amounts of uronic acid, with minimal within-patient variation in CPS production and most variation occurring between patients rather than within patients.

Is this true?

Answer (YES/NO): NO